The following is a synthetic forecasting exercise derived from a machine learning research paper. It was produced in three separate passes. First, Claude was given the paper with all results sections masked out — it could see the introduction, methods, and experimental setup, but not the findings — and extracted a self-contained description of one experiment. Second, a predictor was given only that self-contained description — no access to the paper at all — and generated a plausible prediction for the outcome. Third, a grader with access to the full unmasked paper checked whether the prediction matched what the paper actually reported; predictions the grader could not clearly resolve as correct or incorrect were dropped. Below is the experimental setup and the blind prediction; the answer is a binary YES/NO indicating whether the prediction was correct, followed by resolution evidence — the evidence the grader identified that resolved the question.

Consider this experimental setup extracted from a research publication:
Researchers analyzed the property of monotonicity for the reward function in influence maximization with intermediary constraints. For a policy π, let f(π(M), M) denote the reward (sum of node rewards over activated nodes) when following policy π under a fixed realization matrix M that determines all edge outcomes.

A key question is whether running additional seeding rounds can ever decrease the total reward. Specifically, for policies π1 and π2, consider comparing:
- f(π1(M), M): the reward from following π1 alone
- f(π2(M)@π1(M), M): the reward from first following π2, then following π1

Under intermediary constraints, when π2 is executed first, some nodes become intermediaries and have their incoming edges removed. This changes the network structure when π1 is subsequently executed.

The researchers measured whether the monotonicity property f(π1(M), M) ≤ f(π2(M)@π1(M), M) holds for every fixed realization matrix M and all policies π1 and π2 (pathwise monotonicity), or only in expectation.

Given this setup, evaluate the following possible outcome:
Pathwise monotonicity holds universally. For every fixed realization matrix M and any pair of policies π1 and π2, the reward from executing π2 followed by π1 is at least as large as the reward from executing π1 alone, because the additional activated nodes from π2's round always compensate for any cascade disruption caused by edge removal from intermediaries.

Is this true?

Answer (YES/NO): YES